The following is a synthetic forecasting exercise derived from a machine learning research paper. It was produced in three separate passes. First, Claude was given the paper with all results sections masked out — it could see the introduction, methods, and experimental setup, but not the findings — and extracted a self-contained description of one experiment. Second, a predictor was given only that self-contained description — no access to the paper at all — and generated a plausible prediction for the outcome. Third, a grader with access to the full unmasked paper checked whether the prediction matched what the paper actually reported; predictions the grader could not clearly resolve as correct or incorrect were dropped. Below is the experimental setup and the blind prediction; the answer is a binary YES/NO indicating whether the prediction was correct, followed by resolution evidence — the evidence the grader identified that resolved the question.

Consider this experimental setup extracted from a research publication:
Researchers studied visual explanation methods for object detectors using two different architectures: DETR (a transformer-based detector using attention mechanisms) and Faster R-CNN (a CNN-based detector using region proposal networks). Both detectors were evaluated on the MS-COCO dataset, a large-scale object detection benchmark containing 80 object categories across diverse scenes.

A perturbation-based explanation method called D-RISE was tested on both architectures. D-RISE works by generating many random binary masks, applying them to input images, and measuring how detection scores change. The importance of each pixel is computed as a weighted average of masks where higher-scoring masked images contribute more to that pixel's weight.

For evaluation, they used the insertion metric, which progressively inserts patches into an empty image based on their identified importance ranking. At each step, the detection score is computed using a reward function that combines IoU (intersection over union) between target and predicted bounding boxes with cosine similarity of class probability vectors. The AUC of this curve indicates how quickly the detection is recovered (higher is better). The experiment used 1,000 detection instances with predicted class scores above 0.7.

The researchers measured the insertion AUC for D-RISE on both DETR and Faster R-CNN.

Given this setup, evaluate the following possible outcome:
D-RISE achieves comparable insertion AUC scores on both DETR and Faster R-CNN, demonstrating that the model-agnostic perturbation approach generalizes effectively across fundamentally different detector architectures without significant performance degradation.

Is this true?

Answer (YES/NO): NO